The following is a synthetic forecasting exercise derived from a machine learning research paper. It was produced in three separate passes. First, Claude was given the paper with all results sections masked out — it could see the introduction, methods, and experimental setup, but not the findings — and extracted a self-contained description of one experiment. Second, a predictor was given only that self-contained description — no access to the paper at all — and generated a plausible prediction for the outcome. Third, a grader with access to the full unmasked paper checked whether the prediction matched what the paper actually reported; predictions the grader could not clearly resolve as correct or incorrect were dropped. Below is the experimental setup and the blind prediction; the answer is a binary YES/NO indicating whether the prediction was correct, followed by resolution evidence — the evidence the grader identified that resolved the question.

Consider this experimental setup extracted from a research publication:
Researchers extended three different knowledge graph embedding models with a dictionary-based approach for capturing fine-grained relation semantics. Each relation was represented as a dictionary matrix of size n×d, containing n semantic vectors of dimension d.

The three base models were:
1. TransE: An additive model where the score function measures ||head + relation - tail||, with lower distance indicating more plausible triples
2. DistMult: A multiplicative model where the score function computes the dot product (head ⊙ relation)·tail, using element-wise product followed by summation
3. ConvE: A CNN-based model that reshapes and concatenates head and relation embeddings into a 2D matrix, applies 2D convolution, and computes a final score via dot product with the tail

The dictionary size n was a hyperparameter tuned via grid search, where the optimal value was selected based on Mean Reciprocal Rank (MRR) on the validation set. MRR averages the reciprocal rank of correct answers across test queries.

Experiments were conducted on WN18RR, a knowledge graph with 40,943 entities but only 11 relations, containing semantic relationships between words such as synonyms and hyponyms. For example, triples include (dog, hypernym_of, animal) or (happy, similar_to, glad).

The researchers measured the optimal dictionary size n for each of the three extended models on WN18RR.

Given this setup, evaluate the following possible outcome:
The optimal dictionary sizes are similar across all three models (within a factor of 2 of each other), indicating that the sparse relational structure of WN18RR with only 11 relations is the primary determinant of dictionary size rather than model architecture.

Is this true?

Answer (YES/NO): YES